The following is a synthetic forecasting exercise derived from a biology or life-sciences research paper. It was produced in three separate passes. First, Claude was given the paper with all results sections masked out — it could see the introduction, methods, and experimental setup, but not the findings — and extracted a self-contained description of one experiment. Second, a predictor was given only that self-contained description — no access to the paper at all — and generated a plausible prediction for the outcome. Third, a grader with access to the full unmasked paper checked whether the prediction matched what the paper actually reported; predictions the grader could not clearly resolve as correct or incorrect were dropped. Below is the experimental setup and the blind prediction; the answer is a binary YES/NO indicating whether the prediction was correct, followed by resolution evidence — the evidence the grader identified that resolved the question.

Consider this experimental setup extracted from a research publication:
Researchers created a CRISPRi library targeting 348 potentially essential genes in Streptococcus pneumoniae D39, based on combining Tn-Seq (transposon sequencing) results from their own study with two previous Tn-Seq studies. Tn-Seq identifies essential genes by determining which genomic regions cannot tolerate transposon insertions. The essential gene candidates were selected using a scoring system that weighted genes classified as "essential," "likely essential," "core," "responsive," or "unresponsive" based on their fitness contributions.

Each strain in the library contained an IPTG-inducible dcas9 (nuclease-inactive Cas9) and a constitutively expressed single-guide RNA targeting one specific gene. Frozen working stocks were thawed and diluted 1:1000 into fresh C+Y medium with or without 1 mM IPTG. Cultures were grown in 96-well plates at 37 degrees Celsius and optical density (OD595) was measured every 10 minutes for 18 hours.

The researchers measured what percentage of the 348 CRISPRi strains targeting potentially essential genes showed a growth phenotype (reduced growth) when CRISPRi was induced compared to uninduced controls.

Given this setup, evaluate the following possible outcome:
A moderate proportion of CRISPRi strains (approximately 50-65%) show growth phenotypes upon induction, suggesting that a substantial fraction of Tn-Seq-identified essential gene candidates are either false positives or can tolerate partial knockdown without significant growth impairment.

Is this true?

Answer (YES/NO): NO